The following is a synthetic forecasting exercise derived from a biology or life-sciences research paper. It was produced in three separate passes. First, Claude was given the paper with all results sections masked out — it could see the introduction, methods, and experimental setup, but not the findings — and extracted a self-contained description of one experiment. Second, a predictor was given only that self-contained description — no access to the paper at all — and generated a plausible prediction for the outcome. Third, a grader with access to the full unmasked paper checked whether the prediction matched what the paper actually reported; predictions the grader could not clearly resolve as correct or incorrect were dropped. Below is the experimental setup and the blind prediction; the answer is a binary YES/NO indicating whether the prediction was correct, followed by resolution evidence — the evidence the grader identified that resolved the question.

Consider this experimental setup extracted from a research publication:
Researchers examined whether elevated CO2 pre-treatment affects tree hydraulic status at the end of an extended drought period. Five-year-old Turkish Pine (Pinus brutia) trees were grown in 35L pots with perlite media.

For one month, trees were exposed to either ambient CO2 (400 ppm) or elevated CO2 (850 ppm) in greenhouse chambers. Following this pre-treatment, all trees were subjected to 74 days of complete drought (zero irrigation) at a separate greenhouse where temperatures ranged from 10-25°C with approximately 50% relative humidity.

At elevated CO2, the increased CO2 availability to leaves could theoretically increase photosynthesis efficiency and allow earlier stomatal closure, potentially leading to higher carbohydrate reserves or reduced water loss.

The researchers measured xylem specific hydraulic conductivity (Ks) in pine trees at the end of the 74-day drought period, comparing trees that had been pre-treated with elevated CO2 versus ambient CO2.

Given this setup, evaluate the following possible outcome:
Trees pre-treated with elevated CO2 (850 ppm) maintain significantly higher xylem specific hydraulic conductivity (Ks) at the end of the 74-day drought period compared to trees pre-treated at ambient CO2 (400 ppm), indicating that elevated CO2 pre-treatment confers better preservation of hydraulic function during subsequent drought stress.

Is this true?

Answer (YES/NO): NO